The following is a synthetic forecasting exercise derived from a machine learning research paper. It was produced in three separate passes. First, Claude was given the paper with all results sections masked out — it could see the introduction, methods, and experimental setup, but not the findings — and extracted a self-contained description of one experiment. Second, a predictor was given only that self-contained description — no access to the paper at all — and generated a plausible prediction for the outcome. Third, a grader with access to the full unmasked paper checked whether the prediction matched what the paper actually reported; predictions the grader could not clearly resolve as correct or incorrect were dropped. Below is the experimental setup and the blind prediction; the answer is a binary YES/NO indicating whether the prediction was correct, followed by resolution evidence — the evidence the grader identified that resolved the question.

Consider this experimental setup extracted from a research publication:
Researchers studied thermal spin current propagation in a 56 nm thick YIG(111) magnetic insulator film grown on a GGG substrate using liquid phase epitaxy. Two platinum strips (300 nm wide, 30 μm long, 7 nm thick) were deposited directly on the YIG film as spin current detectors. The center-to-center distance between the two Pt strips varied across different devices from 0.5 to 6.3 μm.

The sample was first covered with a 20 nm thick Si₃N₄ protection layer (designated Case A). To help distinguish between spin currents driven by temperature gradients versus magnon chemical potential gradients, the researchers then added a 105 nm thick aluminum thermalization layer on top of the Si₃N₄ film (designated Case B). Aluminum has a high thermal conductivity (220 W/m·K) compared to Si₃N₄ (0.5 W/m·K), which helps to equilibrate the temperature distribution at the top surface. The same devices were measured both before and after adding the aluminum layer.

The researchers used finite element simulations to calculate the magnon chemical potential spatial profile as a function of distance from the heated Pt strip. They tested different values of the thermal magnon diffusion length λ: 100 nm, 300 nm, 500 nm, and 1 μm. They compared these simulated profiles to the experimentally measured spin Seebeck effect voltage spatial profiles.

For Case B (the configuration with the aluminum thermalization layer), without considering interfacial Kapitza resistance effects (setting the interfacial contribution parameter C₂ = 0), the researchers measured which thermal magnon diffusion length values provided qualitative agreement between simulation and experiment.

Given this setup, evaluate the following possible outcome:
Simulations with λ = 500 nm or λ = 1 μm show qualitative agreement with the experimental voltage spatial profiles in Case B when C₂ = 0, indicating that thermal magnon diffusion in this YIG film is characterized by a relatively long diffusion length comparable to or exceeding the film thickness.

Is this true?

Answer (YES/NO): NO